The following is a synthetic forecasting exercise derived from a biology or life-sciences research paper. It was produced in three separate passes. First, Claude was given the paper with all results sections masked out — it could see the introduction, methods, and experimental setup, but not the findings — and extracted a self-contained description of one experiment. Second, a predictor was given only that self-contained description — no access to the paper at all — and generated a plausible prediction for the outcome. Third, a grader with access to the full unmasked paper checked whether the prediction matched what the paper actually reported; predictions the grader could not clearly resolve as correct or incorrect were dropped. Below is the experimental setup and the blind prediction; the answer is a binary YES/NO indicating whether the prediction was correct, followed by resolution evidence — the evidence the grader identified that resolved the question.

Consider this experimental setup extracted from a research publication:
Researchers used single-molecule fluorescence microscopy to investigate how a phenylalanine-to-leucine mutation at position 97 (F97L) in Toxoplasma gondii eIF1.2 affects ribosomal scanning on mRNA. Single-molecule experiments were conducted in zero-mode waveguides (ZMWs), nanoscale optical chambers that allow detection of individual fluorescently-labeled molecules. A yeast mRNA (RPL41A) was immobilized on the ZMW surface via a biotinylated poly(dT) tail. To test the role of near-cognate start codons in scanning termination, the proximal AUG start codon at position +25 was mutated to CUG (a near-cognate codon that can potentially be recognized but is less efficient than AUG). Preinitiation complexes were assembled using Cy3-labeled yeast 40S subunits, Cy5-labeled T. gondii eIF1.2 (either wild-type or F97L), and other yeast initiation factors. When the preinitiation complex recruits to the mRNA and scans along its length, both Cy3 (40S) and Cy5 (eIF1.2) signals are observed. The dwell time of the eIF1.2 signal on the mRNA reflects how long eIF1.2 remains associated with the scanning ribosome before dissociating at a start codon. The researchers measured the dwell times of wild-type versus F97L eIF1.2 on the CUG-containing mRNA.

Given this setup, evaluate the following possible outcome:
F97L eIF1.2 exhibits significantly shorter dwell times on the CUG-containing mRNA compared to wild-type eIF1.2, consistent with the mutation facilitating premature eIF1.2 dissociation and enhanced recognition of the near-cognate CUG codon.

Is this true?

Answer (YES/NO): NO